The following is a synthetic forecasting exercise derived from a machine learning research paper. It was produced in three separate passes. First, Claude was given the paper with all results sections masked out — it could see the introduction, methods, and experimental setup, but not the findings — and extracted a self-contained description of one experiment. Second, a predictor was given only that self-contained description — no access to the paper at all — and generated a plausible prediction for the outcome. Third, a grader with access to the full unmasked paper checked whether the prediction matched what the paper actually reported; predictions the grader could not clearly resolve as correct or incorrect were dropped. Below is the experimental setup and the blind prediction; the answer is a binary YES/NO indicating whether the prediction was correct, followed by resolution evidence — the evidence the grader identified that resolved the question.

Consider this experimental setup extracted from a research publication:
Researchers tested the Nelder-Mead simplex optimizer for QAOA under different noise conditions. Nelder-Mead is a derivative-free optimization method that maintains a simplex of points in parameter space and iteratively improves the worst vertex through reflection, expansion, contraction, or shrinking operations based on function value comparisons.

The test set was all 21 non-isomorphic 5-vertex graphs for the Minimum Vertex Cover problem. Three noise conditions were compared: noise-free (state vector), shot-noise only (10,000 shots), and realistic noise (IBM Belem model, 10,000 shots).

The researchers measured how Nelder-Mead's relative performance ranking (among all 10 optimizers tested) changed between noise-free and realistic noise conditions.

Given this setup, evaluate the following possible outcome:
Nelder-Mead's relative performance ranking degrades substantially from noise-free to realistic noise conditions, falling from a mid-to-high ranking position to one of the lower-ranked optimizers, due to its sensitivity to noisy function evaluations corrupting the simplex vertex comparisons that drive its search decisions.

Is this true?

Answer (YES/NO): YES